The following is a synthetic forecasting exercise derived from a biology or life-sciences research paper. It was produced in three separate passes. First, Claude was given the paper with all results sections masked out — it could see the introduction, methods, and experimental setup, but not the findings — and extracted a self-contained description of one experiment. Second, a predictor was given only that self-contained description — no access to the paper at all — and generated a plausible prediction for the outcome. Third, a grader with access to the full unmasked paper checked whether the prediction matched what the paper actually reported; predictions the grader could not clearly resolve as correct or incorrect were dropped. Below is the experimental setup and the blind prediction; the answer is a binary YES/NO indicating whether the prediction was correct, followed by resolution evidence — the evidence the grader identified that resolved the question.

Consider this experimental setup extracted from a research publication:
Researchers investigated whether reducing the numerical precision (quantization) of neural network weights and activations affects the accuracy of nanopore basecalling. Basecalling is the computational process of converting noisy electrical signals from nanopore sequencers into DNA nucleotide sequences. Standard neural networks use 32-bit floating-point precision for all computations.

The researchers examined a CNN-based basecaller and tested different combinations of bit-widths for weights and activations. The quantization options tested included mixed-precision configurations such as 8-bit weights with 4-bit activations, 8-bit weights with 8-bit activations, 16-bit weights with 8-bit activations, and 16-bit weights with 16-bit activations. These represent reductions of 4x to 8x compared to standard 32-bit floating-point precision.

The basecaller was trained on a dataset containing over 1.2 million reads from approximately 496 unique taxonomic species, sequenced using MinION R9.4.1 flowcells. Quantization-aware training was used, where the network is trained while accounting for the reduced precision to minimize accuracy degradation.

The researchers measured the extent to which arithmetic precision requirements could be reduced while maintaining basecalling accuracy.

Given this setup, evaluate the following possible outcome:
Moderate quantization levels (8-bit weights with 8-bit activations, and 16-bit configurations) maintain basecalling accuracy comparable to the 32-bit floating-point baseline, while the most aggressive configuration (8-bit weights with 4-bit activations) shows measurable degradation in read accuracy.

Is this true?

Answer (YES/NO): YES